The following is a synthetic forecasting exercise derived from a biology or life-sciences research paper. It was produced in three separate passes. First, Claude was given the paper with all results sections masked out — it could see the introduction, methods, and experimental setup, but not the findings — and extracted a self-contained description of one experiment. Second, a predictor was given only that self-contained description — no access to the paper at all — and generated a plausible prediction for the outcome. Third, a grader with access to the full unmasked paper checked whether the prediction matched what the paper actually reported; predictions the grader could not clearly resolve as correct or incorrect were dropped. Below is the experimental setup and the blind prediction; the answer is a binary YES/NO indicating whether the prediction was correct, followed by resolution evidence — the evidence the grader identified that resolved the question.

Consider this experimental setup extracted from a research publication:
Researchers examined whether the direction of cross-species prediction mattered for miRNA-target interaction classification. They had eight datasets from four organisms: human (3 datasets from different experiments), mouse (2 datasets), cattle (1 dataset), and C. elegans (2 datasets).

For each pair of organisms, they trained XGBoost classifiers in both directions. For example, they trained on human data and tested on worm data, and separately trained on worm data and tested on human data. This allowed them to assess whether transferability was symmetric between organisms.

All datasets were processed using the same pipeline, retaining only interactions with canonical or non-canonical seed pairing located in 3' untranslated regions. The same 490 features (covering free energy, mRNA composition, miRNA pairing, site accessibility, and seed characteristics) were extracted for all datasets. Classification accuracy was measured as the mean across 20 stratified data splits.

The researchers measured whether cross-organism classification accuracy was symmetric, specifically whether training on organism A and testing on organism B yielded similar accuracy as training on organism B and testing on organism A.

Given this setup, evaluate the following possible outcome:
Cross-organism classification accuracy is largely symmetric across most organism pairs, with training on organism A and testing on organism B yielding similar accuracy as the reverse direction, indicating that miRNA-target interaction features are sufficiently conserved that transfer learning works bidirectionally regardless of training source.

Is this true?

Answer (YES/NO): NO